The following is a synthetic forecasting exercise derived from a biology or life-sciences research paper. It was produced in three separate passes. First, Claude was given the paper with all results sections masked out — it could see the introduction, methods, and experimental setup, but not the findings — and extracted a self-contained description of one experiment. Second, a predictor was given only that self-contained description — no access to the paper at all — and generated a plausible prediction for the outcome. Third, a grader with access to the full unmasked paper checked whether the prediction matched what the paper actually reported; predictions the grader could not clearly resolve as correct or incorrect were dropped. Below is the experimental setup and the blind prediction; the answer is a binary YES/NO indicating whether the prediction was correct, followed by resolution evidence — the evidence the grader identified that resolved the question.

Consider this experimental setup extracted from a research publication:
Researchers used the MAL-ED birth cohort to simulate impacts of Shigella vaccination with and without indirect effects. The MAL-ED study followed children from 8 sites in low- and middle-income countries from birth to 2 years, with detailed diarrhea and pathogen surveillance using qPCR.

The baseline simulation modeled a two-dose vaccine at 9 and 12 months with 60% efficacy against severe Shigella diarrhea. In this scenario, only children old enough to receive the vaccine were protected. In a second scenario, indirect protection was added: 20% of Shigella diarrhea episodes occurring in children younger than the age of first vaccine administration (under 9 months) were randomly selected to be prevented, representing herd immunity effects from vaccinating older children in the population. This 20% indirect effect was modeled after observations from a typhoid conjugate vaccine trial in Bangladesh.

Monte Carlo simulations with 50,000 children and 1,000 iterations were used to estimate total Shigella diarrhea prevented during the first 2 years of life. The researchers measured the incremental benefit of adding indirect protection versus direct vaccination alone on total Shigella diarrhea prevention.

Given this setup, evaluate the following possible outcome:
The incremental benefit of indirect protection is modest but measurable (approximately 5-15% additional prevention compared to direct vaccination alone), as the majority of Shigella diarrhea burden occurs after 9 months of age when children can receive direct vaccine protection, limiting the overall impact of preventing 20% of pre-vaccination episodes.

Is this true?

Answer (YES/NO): NO